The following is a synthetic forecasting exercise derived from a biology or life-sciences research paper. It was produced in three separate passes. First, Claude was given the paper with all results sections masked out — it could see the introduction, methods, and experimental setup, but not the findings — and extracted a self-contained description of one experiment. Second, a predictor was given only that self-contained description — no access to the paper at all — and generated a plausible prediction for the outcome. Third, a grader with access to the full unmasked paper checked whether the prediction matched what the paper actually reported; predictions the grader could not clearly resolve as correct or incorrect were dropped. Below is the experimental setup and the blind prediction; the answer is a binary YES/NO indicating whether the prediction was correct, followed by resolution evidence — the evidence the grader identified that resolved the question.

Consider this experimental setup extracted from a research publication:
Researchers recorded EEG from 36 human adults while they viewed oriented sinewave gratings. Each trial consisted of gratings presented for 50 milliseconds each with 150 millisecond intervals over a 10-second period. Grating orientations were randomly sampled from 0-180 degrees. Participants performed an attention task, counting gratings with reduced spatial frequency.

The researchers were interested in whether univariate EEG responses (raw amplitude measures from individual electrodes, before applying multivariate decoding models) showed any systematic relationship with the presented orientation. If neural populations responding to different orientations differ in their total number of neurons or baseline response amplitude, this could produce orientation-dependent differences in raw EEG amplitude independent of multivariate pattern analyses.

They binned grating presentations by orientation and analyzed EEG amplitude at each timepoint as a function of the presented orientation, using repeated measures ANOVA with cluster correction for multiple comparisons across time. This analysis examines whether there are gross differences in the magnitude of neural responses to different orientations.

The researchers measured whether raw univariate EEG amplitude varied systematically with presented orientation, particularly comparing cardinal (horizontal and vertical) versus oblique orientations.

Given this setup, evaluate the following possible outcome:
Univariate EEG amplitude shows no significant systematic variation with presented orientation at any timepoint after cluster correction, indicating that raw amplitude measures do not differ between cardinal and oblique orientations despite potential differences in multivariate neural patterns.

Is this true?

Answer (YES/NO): NO